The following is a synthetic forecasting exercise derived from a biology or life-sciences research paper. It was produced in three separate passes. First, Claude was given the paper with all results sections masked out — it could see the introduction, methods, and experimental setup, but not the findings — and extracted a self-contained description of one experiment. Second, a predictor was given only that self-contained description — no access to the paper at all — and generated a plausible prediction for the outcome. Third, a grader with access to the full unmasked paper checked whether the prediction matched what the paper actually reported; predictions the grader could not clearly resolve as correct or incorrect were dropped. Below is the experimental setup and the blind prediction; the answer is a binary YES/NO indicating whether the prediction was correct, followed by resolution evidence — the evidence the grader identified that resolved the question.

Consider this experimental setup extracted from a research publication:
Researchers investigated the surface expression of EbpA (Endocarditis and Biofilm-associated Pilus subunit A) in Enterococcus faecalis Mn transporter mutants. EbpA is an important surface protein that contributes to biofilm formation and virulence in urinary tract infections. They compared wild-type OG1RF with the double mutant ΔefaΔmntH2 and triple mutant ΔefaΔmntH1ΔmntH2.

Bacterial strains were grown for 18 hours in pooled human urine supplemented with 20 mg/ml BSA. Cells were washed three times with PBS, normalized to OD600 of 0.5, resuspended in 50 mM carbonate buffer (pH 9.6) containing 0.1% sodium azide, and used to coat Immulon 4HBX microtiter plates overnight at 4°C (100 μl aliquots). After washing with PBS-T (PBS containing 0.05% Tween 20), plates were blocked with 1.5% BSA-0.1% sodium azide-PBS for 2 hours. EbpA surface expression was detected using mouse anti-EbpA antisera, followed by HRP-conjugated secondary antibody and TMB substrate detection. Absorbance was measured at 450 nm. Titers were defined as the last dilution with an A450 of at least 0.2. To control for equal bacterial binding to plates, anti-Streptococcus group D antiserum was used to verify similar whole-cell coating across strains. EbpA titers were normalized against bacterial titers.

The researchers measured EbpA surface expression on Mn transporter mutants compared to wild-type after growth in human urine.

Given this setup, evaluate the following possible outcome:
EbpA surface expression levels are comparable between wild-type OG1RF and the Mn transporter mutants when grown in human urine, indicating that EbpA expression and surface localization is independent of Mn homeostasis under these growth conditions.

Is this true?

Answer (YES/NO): YES